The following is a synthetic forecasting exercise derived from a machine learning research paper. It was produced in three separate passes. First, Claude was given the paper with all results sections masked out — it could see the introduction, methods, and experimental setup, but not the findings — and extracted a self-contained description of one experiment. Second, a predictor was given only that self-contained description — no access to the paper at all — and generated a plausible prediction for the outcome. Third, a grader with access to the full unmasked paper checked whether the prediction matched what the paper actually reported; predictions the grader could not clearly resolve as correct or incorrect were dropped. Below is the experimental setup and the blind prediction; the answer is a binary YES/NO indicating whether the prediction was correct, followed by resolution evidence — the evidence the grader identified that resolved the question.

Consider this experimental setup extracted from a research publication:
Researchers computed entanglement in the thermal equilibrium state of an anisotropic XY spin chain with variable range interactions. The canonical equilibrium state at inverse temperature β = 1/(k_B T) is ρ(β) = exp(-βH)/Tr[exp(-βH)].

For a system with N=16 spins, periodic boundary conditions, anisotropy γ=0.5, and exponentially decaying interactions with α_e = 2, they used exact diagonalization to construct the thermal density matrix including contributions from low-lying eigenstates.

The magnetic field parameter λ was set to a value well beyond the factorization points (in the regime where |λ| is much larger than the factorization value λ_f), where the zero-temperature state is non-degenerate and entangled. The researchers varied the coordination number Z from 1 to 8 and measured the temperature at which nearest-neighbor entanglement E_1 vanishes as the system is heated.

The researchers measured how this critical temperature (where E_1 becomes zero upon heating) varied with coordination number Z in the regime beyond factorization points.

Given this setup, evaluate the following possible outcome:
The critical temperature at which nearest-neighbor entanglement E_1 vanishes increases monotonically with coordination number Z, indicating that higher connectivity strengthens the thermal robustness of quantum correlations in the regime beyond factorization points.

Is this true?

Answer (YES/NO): NO